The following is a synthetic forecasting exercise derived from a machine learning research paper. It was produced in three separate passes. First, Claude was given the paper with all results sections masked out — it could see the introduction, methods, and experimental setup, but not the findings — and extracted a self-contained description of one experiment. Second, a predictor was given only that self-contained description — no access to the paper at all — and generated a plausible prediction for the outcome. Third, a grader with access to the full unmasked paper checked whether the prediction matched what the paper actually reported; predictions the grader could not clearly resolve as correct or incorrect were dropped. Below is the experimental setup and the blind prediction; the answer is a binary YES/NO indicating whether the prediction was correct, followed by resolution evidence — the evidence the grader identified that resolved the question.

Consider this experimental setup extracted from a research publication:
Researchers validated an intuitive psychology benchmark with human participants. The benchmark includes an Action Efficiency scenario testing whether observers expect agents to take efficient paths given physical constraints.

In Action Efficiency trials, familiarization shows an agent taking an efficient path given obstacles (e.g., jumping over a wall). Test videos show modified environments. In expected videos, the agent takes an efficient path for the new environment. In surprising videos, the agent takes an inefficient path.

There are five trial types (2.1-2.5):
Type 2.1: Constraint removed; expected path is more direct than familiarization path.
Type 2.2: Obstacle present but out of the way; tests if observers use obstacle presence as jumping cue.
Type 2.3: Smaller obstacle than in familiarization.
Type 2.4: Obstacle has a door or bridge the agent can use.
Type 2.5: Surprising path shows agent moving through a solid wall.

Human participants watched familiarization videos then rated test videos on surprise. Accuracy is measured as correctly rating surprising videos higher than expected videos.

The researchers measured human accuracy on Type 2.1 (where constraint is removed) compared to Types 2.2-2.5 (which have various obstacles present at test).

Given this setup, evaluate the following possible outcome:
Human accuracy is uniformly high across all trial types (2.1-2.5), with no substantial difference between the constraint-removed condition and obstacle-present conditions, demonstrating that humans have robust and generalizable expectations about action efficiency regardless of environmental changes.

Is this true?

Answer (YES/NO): YES